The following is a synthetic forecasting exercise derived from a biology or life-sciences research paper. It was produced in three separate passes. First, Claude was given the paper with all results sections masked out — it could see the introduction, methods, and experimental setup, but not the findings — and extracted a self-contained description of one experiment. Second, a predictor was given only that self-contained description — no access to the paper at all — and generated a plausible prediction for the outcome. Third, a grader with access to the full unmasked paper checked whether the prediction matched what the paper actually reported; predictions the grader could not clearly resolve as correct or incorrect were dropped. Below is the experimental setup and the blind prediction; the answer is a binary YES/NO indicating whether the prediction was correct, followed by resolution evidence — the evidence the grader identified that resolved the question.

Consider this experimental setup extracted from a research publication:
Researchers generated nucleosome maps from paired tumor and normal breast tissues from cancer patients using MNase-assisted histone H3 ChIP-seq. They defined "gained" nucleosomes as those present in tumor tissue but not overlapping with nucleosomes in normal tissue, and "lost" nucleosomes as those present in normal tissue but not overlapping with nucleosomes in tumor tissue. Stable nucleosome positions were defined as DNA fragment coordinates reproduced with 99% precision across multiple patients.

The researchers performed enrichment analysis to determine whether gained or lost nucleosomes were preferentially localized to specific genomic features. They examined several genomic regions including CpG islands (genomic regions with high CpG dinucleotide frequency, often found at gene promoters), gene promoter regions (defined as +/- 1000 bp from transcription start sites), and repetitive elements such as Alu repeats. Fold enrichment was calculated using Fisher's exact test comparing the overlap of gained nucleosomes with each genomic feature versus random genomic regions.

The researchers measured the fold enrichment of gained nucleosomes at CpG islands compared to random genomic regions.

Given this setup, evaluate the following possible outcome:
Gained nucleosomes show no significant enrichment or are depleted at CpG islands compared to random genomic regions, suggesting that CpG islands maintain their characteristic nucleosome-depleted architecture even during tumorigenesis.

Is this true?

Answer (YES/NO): NO